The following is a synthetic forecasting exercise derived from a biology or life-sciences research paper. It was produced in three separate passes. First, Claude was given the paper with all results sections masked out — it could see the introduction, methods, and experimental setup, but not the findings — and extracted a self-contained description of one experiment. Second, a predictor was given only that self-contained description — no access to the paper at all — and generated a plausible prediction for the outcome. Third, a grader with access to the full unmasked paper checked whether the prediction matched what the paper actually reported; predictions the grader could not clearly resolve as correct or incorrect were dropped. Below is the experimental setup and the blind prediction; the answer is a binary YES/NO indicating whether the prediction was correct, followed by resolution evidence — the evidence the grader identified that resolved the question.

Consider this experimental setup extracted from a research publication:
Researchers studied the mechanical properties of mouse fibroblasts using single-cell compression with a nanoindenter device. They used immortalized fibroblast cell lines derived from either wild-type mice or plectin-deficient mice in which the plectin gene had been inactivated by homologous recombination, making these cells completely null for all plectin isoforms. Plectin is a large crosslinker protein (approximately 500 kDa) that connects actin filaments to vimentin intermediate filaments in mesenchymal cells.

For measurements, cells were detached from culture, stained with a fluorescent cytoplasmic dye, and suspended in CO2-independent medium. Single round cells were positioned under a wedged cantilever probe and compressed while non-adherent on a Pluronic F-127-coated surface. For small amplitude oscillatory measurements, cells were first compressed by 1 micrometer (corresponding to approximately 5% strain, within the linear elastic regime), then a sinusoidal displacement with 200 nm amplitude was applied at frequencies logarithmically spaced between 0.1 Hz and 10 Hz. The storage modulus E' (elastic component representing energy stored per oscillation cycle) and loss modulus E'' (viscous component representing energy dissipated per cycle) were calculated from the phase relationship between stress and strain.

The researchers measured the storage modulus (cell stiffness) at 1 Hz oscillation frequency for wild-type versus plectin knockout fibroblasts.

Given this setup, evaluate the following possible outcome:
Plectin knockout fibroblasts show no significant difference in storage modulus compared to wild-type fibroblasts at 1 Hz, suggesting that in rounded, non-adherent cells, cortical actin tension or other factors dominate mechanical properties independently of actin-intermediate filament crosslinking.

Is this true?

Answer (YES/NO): NO